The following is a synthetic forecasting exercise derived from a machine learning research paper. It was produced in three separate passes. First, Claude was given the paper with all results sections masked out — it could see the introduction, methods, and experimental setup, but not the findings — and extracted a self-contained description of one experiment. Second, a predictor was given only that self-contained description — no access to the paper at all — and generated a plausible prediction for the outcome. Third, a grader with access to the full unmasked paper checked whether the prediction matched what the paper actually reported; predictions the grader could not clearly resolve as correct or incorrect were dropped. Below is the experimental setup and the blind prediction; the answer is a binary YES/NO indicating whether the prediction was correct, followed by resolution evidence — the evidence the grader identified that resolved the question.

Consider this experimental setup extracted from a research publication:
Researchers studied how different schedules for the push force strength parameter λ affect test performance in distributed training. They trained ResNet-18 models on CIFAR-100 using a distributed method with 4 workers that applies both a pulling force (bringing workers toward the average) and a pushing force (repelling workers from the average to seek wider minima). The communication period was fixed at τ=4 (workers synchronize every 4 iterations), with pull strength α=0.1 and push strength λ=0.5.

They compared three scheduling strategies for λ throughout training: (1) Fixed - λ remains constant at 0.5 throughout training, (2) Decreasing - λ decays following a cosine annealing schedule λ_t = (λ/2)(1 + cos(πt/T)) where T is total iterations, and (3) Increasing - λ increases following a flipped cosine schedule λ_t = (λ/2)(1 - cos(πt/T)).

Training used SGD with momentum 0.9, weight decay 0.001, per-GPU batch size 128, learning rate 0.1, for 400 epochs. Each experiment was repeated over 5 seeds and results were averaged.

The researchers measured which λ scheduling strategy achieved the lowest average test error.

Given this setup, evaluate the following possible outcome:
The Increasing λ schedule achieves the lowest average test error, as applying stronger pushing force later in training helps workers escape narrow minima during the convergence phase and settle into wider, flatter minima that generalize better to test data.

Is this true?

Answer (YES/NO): NO